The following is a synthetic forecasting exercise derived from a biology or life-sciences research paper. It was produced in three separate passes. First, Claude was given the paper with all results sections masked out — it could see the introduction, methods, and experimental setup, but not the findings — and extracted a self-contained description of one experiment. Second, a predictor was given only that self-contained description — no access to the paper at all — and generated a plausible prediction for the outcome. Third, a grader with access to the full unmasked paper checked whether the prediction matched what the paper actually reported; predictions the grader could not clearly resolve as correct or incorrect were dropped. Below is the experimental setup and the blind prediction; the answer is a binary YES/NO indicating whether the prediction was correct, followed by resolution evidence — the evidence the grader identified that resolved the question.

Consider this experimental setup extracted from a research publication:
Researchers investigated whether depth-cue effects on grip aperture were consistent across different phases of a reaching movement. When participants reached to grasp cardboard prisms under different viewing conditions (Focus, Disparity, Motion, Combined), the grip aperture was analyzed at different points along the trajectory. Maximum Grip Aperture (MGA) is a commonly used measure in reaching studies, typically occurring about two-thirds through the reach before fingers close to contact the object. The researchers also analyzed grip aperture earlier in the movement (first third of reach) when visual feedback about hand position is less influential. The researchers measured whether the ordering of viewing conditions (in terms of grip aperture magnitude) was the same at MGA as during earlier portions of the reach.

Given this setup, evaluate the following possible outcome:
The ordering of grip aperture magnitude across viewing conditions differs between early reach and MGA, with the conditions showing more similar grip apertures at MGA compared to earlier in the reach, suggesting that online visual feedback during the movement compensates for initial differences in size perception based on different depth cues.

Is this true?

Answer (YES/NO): NO